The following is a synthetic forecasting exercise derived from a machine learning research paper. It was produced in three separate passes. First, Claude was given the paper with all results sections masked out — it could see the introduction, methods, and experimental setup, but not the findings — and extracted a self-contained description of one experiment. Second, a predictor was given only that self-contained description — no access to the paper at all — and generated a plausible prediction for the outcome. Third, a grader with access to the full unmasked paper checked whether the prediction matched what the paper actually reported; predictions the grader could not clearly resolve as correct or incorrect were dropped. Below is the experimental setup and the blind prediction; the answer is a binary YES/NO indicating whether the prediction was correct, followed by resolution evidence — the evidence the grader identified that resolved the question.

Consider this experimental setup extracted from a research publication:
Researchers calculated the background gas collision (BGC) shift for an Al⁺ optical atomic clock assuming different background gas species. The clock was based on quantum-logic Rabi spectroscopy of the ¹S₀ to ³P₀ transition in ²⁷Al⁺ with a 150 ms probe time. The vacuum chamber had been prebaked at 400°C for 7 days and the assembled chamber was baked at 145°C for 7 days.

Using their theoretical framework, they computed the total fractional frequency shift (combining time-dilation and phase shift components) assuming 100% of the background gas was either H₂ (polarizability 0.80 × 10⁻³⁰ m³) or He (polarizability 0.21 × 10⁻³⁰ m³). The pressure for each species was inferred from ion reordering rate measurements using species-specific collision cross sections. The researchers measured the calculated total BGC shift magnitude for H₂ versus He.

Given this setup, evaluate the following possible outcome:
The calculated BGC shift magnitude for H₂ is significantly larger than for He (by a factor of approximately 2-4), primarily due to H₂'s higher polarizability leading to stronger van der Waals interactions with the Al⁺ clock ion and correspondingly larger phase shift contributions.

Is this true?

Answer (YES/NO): NO